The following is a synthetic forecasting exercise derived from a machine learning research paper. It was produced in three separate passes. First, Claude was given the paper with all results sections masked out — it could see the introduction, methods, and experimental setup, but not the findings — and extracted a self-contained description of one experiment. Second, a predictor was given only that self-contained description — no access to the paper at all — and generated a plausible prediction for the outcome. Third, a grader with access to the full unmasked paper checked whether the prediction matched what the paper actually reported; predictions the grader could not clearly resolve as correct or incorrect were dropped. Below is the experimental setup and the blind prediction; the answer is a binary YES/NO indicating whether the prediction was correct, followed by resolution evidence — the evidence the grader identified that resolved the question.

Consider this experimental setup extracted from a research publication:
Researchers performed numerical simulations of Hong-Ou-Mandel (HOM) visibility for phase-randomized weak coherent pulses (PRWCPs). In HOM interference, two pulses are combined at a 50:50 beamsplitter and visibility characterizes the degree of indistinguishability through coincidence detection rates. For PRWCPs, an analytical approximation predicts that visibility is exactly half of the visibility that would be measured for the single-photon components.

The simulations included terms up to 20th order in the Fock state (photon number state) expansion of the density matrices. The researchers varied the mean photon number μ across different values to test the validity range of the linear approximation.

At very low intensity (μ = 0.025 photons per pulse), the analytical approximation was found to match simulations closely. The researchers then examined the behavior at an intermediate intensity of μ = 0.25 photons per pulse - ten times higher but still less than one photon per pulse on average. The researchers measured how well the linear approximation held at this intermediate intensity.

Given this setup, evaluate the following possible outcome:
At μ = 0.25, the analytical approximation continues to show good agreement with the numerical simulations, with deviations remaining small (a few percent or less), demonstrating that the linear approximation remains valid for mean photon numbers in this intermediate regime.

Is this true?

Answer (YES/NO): YES